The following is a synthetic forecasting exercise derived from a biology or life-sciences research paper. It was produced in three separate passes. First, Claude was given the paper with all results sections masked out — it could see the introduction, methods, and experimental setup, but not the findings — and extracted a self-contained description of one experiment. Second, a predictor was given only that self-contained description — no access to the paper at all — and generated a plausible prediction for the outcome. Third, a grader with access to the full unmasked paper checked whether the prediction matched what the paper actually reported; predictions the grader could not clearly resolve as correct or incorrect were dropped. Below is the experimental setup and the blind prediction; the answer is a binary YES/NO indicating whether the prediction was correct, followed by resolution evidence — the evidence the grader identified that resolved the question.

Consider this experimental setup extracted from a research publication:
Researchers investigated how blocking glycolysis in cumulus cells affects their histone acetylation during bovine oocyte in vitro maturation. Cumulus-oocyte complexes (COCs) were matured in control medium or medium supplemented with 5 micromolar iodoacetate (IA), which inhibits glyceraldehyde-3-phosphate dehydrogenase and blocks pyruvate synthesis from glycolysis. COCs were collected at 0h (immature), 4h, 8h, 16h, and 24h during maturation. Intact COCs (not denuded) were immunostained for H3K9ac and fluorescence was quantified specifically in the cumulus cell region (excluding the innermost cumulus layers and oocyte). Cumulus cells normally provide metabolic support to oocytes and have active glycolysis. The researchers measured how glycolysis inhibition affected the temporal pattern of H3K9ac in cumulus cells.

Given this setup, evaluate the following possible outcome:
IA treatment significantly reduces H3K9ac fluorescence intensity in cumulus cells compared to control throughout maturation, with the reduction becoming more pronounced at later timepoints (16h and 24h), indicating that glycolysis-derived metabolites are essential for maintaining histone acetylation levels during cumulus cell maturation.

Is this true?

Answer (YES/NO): NO